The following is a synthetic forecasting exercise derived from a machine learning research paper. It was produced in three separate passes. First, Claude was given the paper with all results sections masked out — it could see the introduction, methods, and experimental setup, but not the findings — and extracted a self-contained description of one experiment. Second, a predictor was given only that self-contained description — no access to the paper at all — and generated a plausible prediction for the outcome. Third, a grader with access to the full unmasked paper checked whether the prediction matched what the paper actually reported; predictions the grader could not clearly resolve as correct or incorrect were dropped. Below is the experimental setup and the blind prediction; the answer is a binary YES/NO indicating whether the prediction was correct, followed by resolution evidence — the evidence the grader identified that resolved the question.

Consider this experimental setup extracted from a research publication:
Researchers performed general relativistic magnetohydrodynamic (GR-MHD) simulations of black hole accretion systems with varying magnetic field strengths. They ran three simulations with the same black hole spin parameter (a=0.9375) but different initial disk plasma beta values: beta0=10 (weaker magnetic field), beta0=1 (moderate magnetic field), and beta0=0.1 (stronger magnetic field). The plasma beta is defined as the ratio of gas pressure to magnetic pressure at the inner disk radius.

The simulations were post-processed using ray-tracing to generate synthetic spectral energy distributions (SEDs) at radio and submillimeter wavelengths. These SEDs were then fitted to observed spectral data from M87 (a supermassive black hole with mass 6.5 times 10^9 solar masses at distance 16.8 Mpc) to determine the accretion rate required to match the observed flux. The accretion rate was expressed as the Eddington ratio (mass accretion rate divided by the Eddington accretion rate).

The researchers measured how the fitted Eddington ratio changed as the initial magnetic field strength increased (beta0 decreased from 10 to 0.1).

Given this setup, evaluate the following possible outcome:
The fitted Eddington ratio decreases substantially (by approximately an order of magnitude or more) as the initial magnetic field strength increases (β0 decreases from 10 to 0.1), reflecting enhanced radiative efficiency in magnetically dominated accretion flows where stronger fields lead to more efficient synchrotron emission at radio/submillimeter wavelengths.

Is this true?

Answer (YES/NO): YES